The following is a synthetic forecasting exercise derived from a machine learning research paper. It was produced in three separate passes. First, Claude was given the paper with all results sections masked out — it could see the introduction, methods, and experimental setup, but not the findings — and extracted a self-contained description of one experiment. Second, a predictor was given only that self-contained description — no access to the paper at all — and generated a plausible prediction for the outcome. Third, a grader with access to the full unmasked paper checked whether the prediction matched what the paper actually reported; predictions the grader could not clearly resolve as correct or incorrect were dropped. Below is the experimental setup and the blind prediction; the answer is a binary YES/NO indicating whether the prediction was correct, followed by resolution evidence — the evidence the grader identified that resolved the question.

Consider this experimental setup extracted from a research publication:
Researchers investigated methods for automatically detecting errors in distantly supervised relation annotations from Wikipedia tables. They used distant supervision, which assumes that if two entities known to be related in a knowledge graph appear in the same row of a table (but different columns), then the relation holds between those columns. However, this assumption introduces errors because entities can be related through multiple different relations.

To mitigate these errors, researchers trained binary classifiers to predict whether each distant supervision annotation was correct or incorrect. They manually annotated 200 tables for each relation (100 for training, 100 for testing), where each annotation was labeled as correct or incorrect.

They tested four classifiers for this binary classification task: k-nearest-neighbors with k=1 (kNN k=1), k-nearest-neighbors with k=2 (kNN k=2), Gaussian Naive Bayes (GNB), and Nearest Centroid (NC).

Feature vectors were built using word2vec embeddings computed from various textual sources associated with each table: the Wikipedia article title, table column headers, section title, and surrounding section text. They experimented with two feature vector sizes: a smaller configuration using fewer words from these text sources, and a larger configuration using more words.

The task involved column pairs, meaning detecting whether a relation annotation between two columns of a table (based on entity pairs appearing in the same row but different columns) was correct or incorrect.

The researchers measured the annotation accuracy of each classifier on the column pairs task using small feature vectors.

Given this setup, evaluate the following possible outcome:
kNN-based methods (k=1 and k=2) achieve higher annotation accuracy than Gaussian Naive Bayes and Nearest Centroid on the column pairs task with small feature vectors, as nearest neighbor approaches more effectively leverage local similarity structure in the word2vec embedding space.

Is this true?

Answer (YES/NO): NO